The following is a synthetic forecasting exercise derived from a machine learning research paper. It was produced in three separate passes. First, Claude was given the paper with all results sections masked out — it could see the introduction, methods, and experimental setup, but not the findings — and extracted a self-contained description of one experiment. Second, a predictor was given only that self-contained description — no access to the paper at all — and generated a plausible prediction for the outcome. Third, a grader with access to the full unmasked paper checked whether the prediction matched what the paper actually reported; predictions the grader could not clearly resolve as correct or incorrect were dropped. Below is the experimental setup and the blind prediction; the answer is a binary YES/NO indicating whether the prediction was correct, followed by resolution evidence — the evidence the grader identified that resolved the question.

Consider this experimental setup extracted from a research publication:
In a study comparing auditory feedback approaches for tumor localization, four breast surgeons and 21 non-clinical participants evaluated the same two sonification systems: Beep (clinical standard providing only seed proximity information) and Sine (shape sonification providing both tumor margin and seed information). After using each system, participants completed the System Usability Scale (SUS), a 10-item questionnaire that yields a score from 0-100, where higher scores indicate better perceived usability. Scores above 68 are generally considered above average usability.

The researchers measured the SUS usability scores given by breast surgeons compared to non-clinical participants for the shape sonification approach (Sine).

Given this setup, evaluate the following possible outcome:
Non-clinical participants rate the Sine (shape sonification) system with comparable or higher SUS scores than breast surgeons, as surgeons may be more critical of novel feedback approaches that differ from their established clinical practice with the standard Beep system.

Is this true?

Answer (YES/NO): NO